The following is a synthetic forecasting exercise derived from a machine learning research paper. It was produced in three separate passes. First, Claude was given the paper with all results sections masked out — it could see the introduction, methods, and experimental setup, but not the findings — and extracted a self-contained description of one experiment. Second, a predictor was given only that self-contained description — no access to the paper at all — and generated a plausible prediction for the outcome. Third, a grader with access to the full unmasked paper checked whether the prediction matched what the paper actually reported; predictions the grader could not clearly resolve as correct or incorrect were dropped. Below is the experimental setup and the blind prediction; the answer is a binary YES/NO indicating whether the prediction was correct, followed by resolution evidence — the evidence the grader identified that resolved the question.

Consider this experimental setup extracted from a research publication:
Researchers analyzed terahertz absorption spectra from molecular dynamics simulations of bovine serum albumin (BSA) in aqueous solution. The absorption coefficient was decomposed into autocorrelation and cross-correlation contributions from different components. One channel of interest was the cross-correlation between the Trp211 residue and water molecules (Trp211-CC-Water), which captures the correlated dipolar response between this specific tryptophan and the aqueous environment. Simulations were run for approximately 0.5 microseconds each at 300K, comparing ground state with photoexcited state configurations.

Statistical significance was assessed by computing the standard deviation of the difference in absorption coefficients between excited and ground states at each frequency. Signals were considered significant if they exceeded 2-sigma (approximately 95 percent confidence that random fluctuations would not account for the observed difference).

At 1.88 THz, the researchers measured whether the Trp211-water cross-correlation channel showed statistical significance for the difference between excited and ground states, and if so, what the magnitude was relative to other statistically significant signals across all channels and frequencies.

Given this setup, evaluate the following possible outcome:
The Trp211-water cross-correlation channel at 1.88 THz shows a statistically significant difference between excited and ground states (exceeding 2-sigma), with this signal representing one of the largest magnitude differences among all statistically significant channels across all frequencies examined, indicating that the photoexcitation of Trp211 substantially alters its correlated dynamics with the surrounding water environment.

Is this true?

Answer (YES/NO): NO